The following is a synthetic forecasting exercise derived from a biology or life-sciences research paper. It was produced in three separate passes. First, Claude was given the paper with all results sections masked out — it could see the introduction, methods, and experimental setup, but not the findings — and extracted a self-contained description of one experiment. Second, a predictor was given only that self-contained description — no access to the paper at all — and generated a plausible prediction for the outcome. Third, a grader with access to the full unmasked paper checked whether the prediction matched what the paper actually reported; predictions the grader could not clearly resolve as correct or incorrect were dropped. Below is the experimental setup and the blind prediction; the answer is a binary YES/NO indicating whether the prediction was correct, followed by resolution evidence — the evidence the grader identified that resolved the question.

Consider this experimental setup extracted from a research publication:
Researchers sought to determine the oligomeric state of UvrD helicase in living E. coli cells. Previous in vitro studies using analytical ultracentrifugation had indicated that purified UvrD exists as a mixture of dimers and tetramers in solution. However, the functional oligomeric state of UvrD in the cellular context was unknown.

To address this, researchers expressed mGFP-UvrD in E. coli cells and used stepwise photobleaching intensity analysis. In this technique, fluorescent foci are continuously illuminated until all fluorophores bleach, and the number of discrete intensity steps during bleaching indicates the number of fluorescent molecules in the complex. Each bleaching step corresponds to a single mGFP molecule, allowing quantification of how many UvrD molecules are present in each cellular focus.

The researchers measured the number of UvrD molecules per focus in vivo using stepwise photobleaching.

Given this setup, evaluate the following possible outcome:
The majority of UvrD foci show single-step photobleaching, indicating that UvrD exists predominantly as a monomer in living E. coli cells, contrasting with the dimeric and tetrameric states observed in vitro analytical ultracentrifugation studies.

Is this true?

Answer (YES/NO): NO